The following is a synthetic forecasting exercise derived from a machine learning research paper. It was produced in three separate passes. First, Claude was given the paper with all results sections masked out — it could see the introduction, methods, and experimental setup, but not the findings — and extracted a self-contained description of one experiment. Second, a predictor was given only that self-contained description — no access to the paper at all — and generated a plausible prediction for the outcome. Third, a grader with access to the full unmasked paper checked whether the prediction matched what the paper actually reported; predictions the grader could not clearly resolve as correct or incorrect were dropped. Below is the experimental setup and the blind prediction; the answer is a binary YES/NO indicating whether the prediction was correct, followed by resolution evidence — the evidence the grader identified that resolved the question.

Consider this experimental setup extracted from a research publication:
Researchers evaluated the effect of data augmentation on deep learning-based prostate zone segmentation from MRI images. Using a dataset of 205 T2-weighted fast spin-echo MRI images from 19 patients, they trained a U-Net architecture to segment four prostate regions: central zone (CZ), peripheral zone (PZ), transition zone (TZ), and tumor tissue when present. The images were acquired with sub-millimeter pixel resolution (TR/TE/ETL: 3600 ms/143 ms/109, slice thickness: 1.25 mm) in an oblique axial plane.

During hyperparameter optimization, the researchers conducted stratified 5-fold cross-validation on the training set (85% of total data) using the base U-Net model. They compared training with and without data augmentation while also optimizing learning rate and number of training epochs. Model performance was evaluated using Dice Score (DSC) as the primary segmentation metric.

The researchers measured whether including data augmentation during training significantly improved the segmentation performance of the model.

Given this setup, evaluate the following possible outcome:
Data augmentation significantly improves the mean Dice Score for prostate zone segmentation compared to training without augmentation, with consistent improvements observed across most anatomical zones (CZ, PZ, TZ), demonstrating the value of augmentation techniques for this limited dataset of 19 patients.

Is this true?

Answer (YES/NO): NO